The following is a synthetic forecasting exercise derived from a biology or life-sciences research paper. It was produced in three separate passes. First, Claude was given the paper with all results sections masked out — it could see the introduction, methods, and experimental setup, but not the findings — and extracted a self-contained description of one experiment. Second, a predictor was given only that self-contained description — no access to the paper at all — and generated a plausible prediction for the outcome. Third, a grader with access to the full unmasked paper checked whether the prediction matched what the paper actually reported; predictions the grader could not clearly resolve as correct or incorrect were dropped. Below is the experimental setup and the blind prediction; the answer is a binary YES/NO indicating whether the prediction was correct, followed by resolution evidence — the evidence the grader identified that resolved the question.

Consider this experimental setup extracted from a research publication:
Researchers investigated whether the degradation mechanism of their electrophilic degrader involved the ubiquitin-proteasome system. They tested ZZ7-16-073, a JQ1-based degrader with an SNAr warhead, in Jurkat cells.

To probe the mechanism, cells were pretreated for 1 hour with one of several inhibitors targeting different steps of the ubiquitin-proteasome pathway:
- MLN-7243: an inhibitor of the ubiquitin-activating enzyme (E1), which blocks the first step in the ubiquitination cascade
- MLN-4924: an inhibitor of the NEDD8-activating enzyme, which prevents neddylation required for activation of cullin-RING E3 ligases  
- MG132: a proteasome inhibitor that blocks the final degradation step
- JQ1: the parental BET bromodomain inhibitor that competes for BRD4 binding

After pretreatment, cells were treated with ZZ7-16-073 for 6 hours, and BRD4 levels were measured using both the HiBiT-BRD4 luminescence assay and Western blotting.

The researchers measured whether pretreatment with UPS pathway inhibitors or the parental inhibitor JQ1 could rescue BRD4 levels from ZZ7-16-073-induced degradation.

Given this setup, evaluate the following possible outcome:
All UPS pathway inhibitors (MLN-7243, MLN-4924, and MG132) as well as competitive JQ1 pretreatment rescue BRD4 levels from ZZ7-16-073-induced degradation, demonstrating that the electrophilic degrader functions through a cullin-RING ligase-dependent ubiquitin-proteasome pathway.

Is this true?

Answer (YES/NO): YES